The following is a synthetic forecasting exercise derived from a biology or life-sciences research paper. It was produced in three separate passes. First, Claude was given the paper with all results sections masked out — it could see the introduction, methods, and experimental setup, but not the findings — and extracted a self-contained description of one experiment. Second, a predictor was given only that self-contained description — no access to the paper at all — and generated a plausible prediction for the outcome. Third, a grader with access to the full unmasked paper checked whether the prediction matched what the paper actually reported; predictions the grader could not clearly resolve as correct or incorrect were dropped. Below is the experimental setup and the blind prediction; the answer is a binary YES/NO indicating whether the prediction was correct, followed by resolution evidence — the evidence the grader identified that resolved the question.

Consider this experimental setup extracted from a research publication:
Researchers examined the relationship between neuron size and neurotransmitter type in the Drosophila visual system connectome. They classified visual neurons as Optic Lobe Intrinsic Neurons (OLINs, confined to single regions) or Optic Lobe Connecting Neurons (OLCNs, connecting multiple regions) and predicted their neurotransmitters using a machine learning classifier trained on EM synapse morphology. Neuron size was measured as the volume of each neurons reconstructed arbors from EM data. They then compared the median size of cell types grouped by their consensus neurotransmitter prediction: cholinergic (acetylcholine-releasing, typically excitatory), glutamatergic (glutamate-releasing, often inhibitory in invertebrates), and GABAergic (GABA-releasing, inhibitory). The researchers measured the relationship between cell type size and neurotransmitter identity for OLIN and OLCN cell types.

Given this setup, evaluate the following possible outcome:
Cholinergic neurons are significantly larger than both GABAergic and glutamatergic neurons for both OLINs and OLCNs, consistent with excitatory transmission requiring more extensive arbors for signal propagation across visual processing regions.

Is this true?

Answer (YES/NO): NO